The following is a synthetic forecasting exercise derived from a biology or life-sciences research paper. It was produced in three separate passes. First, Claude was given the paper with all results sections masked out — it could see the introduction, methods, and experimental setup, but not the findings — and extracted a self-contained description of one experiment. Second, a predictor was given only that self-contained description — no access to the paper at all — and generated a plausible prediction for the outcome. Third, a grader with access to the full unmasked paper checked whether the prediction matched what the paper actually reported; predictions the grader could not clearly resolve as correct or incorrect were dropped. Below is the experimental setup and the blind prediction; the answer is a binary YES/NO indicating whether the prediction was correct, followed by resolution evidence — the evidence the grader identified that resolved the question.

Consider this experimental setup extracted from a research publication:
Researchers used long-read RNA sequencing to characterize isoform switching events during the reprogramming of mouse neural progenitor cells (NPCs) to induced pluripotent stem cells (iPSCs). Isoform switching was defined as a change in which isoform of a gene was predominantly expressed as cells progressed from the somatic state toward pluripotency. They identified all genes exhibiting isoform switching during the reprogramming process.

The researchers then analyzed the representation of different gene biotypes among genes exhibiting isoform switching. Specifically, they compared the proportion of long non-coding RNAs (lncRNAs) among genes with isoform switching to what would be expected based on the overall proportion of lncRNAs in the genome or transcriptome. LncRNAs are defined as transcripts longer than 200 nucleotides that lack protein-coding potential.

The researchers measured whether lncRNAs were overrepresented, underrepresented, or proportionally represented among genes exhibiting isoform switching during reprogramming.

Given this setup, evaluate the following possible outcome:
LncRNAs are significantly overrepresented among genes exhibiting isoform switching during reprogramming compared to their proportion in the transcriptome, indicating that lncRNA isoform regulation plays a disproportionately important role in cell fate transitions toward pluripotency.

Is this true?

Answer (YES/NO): NO